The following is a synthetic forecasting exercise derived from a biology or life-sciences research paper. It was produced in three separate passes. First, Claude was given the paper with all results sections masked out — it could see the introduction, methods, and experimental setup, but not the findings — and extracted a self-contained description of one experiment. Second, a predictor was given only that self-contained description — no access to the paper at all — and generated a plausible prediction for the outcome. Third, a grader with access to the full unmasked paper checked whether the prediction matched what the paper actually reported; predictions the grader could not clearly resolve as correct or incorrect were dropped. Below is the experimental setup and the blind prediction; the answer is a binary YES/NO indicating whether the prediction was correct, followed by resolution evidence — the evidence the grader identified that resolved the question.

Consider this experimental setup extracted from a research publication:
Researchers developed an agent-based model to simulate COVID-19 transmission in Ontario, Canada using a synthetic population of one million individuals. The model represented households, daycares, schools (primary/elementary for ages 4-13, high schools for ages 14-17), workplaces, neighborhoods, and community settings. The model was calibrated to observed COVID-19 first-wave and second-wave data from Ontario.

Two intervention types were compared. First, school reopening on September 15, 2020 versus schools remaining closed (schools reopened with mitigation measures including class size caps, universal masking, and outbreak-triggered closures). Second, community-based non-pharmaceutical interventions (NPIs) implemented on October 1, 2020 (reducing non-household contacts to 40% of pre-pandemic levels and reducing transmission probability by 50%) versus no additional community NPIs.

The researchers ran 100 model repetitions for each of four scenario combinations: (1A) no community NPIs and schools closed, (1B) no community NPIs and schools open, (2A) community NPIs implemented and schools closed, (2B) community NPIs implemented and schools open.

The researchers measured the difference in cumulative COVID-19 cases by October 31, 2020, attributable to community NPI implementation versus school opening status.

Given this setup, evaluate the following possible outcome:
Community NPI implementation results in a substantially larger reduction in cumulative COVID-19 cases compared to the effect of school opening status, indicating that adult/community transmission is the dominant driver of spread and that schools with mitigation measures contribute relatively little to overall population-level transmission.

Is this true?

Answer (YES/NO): YES